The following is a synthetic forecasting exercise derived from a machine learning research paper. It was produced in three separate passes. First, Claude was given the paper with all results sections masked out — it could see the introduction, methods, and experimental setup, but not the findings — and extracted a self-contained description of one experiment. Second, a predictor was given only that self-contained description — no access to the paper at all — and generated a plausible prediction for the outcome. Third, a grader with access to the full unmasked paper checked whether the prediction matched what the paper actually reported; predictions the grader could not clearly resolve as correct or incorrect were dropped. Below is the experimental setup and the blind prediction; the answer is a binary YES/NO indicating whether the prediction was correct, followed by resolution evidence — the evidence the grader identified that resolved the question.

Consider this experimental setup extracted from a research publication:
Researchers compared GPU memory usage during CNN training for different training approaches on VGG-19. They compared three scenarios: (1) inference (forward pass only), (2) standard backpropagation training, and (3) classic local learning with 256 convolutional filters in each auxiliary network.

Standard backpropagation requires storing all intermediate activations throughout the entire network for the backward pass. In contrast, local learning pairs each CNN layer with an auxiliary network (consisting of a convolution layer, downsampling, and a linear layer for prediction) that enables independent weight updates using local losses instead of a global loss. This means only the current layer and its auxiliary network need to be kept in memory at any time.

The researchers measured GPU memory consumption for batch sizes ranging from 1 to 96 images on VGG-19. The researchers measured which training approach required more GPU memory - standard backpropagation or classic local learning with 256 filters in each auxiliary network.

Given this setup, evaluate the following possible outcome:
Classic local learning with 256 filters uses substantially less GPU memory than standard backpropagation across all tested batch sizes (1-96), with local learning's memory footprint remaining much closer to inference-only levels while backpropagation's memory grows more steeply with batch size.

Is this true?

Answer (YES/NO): NO